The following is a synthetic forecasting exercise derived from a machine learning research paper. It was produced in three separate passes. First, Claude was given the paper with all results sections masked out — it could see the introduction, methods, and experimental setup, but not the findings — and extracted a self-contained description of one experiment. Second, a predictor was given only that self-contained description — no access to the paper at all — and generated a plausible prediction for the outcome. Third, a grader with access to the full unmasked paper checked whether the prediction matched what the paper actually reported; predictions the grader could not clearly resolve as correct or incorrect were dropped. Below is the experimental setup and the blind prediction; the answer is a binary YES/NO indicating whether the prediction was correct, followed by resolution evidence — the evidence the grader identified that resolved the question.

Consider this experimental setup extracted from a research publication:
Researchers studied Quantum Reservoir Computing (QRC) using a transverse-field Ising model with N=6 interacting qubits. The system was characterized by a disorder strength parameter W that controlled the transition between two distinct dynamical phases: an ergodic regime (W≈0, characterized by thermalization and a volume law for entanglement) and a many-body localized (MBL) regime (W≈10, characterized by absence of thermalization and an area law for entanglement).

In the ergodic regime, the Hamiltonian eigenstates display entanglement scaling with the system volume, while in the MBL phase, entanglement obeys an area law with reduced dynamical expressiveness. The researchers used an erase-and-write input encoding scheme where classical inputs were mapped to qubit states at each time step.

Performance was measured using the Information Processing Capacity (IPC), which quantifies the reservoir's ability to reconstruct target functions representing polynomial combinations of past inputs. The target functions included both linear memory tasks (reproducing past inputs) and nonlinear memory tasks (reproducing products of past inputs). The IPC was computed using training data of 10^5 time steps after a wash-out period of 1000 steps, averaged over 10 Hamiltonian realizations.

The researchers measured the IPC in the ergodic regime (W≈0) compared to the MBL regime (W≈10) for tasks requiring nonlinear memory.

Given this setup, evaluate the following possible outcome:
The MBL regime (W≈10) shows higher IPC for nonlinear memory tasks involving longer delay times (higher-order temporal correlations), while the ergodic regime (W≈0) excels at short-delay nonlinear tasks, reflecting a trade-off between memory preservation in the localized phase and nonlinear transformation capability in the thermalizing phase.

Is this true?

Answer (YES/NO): NO